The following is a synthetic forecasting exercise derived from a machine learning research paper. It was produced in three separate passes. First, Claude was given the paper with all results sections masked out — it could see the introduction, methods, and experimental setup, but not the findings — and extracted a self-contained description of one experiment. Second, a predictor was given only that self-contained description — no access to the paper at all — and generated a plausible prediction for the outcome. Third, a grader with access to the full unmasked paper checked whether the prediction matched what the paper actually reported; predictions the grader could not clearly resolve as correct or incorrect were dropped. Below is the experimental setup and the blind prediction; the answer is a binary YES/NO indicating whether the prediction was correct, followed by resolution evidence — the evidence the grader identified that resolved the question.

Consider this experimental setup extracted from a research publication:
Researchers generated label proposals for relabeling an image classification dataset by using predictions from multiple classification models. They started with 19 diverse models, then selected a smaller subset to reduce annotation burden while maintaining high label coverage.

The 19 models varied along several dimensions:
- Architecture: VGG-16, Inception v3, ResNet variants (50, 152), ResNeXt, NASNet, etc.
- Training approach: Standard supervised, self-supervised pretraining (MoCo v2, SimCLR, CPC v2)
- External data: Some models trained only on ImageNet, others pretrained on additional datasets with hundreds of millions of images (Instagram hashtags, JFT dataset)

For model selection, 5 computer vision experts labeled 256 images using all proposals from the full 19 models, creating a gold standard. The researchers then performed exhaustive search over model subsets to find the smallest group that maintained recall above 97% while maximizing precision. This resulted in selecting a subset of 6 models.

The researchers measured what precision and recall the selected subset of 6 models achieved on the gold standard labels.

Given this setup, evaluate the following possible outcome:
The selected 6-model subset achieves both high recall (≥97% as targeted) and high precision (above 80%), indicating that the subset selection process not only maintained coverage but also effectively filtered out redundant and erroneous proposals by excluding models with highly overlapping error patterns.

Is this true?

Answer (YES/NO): NO